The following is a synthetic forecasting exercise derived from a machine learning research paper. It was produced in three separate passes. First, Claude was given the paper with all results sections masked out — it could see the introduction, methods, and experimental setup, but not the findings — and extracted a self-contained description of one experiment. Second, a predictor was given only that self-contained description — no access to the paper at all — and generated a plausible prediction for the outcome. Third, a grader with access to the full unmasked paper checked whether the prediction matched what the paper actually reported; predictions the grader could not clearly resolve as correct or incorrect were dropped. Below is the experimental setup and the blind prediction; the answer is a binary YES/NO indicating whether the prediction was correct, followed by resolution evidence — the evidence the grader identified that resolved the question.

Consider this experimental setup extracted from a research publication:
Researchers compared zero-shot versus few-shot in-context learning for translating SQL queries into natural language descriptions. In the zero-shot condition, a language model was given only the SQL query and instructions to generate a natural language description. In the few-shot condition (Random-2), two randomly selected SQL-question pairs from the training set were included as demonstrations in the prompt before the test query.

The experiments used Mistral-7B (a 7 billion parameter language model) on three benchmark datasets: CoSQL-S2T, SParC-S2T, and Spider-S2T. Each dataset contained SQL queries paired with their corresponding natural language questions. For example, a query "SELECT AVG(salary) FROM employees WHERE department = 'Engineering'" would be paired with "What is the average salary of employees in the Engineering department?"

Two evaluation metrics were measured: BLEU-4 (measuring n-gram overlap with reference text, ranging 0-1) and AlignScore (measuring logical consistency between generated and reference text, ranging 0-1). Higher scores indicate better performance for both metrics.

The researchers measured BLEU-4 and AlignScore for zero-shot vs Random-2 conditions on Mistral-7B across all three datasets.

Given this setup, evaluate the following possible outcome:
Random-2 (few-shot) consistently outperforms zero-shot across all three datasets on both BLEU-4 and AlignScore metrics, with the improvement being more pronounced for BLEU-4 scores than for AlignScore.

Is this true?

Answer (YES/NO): NO